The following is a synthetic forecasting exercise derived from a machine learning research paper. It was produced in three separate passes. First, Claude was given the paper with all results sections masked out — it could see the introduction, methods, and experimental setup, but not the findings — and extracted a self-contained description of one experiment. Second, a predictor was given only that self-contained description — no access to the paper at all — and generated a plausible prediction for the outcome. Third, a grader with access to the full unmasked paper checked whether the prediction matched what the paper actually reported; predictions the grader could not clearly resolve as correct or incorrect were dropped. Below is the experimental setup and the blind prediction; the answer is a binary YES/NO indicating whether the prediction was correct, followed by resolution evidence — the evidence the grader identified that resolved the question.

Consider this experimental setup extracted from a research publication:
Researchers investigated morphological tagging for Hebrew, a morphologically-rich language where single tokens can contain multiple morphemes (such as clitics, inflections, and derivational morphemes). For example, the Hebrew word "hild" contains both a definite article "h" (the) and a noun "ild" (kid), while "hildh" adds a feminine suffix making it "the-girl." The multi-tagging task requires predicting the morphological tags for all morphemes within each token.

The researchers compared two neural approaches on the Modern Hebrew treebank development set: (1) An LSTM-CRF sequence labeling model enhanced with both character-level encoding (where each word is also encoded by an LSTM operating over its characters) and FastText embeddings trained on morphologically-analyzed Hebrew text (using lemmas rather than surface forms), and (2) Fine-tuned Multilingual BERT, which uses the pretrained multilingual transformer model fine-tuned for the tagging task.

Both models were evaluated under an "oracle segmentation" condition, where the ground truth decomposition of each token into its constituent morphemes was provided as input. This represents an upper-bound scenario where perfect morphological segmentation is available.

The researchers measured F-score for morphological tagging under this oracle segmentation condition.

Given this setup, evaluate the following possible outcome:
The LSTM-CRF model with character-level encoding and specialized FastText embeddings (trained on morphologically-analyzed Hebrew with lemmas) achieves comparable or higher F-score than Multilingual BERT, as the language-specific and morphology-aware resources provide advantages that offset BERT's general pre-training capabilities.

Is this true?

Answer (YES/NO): YES